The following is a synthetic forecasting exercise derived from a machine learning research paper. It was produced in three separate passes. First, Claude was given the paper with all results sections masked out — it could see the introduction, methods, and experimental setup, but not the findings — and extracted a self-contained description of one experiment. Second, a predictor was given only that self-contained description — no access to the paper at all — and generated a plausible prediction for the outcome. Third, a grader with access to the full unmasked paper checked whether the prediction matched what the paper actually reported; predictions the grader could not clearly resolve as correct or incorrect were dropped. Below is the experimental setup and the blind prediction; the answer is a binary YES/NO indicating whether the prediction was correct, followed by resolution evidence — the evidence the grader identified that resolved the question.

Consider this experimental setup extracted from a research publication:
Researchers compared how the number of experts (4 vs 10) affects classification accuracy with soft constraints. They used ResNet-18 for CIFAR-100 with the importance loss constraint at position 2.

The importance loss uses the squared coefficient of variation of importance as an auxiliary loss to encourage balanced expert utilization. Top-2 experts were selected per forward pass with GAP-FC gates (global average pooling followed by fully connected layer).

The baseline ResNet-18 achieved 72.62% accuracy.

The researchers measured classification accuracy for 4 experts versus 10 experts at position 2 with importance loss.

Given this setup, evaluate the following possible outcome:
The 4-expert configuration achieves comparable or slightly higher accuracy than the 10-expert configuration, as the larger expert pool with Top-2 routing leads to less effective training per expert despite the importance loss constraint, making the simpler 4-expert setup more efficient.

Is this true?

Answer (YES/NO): NO